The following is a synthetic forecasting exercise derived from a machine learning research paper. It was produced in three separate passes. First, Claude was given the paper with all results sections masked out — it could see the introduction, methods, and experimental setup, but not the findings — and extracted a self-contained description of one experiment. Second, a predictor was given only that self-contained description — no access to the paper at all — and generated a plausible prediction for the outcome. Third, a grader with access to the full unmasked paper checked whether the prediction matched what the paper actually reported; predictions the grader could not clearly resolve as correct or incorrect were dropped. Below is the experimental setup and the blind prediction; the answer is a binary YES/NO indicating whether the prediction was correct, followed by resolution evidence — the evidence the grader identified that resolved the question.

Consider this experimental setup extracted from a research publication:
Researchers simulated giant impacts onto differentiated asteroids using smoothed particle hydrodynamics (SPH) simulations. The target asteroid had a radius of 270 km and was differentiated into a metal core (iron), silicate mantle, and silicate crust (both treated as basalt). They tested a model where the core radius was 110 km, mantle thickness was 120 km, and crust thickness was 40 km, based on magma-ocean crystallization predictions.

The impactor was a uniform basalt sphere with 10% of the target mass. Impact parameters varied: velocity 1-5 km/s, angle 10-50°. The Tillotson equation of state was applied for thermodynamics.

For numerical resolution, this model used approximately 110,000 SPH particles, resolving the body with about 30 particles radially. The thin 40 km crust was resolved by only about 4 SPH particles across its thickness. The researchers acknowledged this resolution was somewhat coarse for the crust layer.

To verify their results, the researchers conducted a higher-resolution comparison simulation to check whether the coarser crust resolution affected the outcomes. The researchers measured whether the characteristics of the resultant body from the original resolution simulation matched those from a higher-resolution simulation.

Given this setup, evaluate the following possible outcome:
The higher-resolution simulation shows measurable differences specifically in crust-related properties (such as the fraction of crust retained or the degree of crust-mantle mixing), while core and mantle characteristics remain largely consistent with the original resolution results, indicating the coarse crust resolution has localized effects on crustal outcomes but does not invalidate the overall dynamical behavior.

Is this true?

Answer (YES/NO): NO